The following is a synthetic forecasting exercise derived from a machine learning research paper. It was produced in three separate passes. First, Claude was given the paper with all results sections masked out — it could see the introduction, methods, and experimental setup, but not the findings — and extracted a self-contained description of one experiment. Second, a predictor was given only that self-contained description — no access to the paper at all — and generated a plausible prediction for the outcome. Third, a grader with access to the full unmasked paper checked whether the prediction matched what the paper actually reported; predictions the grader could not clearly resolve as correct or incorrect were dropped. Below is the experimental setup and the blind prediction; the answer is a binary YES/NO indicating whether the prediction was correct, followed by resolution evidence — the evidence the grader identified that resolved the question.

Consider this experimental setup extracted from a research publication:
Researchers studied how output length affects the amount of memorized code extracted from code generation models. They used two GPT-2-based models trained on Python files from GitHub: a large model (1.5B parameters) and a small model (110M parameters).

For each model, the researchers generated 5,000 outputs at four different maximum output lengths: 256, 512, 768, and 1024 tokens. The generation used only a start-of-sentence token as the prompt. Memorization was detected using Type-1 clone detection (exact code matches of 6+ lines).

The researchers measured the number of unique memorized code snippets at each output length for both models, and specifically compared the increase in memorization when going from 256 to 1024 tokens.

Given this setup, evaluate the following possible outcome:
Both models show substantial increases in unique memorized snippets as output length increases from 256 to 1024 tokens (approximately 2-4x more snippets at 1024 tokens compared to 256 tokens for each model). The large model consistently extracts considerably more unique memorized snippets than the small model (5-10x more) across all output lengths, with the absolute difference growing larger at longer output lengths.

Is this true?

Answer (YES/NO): NO